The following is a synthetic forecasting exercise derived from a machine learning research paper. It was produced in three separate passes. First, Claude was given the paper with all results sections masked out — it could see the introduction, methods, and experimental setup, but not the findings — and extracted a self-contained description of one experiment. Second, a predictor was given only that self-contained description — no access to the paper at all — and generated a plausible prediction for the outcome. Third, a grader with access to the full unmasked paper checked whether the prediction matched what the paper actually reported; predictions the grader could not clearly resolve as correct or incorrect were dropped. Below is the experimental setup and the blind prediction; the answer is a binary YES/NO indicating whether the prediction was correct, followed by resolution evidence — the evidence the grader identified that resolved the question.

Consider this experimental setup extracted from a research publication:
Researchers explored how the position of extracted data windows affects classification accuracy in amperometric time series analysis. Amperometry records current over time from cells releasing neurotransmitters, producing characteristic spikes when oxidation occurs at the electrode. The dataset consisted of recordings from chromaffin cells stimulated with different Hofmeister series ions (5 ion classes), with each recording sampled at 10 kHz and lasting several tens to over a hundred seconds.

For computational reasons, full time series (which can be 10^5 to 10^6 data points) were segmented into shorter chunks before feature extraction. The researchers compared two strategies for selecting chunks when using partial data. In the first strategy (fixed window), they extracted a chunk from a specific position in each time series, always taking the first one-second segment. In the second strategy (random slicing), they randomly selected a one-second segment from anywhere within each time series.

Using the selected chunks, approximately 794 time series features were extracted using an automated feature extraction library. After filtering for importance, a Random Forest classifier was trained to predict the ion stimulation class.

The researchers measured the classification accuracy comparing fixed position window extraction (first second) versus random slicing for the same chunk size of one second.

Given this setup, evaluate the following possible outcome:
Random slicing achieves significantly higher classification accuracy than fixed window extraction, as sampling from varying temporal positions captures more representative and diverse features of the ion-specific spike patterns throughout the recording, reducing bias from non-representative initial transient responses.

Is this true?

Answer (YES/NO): NO